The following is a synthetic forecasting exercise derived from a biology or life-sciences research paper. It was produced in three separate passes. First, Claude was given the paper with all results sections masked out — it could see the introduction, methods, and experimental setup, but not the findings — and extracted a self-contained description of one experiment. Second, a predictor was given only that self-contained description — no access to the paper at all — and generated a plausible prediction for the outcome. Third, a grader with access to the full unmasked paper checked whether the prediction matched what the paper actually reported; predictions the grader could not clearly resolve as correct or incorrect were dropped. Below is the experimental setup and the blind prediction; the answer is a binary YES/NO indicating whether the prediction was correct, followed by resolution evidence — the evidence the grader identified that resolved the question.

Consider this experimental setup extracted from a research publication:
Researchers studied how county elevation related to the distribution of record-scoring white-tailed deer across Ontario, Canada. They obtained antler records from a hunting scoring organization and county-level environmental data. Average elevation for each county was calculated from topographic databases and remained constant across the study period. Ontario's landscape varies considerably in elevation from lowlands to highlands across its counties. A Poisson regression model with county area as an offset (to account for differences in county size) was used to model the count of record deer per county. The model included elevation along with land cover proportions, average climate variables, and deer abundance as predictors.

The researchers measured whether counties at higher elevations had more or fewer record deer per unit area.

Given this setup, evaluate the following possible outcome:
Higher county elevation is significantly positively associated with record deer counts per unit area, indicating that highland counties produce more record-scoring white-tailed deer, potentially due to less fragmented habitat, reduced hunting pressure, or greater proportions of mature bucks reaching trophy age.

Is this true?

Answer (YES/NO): NO